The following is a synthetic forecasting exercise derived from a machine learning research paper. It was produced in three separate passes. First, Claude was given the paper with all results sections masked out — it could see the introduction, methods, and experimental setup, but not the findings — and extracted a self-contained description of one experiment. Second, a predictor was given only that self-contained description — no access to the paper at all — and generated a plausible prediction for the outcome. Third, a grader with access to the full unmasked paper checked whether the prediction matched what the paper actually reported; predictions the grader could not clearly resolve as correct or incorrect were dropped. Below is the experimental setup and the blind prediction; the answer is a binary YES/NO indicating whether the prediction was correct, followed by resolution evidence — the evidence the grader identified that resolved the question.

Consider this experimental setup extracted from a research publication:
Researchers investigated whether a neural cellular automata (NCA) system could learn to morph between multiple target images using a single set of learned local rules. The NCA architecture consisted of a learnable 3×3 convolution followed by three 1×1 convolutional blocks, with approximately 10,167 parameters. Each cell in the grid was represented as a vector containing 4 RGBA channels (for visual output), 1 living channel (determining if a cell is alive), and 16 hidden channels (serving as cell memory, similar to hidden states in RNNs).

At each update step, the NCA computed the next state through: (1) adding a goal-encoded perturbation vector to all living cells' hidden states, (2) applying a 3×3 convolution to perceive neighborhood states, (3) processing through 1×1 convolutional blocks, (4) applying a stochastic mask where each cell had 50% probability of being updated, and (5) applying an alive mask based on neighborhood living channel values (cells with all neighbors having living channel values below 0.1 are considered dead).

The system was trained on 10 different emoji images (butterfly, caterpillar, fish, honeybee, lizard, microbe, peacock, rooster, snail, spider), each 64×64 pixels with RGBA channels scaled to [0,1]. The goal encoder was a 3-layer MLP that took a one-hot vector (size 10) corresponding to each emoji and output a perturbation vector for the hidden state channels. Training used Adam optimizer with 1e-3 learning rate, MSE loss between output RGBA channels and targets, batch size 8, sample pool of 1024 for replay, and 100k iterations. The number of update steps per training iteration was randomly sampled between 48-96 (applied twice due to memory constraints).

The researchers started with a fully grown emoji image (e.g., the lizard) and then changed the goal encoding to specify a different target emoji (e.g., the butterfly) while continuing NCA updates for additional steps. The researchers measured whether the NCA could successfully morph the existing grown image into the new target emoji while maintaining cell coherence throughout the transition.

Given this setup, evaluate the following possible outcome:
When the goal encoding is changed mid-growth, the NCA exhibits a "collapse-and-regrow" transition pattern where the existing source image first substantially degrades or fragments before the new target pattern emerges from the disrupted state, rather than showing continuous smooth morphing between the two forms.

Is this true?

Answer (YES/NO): NO